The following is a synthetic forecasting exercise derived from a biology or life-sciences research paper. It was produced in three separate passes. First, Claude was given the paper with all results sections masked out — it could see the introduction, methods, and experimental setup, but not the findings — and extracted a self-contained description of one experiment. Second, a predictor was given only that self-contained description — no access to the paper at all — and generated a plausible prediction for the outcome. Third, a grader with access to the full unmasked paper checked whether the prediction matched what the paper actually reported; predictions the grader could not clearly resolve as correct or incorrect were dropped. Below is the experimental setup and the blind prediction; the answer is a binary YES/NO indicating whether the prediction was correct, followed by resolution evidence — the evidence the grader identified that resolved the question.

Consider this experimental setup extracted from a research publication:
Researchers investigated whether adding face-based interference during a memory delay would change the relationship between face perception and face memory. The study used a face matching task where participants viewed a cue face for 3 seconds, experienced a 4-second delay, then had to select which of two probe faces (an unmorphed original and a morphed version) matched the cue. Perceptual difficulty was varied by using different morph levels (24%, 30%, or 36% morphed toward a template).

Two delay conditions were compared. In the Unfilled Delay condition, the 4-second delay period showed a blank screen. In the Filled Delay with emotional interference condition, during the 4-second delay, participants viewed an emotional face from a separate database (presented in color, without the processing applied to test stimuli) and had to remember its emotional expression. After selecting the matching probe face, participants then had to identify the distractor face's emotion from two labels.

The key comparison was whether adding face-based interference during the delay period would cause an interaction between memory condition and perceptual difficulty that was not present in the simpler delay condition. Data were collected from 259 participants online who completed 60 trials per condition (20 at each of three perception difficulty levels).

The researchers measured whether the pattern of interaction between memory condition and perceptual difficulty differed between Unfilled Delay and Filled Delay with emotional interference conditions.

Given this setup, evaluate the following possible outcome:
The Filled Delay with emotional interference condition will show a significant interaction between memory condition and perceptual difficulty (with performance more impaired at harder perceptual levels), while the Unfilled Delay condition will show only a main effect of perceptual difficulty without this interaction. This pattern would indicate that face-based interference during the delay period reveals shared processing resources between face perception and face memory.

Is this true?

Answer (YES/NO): NO